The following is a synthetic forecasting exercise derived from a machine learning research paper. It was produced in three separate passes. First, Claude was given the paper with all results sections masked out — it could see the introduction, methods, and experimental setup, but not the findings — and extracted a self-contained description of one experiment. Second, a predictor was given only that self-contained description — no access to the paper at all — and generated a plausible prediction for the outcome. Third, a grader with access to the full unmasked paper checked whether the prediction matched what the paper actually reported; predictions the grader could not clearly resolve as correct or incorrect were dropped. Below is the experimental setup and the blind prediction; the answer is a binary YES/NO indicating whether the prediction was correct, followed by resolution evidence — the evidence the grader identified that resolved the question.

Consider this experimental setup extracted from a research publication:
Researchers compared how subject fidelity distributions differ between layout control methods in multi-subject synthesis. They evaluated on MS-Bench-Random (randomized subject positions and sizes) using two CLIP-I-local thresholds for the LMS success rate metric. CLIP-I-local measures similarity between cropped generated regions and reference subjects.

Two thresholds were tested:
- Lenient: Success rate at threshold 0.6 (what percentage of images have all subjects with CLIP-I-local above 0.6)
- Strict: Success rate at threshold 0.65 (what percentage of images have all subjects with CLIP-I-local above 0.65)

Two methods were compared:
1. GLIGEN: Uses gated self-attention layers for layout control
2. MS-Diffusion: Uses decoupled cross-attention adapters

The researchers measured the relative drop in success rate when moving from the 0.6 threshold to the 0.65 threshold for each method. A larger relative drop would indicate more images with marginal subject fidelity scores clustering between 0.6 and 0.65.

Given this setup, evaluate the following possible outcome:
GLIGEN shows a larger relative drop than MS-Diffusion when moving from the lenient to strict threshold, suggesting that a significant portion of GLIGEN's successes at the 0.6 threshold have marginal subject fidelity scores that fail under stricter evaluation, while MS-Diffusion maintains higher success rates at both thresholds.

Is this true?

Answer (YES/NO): NO